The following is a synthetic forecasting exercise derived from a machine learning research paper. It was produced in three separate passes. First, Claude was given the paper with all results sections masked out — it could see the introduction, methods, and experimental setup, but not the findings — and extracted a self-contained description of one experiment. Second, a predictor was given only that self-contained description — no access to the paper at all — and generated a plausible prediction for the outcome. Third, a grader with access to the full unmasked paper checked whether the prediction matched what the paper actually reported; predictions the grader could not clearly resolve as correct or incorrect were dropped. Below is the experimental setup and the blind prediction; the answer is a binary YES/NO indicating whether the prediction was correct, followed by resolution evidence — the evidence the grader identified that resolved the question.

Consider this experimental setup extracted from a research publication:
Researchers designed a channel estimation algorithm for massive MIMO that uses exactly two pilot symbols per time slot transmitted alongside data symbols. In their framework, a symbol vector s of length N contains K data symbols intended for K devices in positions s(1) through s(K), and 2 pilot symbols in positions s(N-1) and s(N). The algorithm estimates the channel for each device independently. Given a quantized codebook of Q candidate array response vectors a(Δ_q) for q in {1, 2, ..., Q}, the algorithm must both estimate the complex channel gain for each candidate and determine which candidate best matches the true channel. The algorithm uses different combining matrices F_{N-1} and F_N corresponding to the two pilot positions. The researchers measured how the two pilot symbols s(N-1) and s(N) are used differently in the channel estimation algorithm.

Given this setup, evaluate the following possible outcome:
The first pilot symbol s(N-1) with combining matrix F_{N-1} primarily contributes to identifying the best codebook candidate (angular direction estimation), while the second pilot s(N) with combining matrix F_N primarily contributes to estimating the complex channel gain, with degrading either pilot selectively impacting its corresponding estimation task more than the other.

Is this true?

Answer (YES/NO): NO